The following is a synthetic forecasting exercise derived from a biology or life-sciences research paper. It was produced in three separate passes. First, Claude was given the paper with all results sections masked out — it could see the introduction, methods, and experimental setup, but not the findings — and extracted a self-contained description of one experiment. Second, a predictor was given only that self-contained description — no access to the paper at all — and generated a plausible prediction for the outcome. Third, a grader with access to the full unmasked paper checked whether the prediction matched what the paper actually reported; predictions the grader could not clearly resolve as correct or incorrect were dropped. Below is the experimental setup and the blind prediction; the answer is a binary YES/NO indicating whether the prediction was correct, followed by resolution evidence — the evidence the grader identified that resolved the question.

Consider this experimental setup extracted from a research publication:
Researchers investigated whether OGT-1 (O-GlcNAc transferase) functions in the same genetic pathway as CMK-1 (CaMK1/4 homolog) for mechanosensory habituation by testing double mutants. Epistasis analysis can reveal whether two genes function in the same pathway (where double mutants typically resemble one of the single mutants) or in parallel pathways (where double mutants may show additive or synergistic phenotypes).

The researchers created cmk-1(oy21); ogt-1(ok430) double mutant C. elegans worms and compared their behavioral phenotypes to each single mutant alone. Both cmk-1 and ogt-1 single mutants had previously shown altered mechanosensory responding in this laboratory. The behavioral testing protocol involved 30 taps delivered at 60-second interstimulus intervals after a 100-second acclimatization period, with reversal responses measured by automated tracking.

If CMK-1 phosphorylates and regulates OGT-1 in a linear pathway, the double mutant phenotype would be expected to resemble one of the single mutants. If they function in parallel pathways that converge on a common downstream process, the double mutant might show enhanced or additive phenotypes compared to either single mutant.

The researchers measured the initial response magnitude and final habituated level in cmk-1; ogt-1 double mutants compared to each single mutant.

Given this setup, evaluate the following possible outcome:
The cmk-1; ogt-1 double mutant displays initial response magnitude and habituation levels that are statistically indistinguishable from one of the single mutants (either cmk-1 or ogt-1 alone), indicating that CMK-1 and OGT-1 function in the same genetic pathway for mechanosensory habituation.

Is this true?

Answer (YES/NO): NO